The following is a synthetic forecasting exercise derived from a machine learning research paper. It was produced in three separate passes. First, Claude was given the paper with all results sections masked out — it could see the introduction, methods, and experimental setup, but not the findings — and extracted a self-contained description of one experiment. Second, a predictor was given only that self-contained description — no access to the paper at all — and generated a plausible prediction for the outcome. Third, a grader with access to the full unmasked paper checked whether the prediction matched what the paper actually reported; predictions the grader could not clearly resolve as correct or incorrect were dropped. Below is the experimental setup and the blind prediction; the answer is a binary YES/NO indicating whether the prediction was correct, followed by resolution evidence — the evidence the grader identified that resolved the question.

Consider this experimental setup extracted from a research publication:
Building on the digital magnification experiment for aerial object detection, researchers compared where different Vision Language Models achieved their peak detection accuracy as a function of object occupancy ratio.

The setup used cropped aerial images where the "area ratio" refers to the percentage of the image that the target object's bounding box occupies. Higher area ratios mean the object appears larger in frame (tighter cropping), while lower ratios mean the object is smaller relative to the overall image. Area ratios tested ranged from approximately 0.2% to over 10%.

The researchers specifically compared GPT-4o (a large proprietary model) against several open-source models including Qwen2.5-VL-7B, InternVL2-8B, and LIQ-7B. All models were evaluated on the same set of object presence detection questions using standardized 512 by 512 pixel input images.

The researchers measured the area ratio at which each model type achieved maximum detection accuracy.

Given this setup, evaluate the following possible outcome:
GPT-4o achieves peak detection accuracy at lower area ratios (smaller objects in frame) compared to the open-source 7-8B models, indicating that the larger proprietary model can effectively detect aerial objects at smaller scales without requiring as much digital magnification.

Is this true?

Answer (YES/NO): YES